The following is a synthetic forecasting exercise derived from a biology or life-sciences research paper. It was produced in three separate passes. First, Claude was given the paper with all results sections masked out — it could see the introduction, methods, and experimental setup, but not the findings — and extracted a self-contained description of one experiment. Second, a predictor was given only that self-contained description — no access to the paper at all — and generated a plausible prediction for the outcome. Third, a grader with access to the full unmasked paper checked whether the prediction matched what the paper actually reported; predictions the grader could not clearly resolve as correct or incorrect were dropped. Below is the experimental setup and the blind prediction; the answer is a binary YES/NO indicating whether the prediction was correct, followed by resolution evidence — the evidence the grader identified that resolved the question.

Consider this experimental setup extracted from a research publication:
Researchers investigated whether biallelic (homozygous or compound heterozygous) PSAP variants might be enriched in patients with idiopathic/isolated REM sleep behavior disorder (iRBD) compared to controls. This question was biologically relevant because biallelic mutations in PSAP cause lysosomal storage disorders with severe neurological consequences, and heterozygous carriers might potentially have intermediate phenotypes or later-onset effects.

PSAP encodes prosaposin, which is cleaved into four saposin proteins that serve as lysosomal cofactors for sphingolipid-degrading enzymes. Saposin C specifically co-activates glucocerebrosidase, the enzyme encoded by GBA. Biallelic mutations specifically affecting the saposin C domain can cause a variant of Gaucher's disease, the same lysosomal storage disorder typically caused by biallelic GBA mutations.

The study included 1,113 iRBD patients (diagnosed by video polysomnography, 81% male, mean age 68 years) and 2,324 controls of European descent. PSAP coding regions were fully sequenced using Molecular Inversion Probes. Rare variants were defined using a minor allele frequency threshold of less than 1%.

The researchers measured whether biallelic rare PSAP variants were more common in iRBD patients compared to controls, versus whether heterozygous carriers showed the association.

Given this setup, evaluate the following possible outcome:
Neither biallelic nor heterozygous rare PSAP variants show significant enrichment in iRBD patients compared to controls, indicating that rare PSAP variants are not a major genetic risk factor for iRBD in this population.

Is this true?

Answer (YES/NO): NO